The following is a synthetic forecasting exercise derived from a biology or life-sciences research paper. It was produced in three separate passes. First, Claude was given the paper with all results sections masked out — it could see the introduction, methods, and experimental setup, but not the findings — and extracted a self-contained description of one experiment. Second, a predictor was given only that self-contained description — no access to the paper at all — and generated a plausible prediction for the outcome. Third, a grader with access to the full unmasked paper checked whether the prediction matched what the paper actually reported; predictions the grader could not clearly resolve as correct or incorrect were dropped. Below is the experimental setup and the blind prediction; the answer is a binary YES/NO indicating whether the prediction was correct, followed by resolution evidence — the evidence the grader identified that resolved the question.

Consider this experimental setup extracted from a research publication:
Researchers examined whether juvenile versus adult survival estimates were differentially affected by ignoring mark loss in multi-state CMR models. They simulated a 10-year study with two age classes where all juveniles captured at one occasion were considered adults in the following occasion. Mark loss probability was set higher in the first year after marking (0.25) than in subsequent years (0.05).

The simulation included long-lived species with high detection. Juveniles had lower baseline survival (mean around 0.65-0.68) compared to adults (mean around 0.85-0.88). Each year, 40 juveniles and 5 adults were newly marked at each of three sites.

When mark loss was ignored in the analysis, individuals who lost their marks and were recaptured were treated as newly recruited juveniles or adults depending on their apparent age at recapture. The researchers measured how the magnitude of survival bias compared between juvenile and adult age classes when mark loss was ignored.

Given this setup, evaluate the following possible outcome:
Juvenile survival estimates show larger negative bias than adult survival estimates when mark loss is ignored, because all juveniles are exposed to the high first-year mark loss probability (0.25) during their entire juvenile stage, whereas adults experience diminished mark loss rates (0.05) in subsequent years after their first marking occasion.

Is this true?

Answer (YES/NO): NO